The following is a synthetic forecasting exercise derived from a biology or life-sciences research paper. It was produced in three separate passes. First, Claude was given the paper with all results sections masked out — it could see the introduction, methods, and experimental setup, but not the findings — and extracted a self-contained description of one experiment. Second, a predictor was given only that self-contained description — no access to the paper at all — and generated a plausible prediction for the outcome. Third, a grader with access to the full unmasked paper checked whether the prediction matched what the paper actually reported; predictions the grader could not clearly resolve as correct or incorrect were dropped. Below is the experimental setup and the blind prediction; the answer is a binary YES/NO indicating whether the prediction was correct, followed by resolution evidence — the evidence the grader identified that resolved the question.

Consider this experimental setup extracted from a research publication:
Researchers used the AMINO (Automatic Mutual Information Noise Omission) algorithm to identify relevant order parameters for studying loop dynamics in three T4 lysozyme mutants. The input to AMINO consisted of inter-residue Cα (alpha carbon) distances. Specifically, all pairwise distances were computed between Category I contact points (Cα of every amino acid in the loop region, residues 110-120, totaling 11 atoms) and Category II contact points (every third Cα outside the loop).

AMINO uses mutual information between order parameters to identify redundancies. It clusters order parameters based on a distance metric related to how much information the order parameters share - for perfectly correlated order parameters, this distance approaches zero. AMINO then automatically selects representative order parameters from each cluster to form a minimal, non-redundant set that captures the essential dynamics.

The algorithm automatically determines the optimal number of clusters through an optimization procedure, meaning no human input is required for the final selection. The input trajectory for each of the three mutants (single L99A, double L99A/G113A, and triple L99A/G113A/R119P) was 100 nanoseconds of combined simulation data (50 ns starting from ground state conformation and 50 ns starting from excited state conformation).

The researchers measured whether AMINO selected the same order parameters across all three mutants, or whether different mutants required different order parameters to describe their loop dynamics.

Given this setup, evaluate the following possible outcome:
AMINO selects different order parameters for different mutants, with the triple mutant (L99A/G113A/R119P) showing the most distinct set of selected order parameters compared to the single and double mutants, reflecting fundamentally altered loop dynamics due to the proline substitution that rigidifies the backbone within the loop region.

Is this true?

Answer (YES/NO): NO